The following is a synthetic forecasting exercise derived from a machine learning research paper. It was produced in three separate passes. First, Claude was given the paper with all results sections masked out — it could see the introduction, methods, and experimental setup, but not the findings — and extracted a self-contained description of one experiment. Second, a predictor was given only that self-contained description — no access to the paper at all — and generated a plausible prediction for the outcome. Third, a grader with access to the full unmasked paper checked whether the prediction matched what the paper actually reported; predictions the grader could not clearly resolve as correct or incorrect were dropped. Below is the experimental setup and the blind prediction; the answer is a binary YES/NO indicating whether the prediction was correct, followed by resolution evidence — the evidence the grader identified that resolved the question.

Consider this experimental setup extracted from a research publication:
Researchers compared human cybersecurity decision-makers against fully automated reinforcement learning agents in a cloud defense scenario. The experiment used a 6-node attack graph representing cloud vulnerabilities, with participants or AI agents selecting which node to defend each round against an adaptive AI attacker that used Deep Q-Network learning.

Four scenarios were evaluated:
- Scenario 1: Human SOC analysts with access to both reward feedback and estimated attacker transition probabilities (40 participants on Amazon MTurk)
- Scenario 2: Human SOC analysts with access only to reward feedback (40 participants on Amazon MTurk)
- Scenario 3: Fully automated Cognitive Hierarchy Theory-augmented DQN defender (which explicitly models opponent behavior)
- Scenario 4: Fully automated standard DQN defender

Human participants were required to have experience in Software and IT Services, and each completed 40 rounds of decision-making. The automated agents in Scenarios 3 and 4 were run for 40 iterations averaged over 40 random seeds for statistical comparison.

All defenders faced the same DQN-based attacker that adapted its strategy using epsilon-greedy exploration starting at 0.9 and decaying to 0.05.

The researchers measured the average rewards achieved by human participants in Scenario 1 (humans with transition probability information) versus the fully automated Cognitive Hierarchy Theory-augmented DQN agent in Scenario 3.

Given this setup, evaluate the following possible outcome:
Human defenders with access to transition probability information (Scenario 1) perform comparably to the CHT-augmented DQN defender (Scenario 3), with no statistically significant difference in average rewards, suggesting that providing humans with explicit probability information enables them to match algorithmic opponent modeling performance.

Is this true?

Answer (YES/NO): NO